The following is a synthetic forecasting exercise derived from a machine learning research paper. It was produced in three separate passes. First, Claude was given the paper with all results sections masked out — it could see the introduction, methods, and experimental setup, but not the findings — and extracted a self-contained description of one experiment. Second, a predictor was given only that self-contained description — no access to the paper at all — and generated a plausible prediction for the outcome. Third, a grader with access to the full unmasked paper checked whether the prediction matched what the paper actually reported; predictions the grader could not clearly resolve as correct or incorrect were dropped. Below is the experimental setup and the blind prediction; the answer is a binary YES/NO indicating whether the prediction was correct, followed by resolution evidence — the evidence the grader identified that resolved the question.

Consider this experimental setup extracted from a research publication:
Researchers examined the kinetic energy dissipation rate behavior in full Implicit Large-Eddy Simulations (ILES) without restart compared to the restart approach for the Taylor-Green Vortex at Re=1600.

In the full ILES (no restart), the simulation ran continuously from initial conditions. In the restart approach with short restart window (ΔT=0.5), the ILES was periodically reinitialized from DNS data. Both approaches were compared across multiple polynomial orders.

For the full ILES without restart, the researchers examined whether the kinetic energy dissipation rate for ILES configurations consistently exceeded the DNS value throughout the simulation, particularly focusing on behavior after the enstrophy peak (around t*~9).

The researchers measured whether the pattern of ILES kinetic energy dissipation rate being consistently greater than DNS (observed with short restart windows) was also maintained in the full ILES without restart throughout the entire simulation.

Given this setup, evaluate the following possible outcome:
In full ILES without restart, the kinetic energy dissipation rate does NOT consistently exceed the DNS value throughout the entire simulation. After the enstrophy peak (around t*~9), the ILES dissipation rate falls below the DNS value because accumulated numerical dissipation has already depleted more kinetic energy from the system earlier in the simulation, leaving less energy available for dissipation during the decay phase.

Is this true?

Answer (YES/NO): NO